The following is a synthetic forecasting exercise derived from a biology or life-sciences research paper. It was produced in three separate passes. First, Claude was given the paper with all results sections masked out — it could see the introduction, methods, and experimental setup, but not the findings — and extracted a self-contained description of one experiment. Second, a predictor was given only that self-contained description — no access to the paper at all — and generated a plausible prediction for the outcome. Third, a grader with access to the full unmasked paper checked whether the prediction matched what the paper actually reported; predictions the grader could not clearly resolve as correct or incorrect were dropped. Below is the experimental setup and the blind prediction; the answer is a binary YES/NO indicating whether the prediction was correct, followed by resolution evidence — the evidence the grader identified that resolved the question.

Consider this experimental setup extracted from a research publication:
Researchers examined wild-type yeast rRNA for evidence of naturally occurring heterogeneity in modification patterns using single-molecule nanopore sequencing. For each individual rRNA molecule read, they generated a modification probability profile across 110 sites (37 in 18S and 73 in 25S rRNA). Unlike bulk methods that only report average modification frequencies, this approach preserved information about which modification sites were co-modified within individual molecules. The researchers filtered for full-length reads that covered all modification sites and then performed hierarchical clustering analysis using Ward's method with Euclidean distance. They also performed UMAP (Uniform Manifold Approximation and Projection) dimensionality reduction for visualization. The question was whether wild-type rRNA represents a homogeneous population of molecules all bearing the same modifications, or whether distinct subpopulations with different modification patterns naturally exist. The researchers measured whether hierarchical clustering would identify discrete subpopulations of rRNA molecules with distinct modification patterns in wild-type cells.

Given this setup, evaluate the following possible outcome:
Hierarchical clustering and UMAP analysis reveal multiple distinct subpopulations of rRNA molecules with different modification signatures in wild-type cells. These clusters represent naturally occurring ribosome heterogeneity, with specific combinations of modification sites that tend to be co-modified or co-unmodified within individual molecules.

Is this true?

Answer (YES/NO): NO